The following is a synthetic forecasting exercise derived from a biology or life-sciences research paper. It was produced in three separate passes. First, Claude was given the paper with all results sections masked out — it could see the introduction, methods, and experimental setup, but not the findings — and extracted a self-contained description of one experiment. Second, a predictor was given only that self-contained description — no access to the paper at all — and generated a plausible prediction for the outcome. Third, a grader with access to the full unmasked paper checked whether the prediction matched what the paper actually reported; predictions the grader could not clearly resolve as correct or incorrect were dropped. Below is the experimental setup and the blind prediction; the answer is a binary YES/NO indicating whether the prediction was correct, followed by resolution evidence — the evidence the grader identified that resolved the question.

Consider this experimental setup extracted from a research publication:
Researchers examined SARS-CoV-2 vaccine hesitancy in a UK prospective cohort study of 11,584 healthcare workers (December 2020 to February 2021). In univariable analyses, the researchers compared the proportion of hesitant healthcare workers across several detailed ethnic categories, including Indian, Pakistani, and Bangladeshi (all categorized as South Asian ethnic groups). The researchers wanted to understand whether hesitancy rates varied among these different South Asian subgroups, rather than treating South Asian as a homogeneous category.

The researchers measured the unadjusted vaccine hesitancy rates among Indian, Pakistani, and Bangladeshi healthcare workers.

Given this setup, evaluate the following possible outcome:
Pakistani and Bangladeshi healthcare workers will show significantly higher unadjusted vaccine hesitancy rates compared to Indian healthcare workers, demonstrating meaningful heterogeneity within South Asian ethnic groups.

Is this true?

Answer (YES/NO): NO